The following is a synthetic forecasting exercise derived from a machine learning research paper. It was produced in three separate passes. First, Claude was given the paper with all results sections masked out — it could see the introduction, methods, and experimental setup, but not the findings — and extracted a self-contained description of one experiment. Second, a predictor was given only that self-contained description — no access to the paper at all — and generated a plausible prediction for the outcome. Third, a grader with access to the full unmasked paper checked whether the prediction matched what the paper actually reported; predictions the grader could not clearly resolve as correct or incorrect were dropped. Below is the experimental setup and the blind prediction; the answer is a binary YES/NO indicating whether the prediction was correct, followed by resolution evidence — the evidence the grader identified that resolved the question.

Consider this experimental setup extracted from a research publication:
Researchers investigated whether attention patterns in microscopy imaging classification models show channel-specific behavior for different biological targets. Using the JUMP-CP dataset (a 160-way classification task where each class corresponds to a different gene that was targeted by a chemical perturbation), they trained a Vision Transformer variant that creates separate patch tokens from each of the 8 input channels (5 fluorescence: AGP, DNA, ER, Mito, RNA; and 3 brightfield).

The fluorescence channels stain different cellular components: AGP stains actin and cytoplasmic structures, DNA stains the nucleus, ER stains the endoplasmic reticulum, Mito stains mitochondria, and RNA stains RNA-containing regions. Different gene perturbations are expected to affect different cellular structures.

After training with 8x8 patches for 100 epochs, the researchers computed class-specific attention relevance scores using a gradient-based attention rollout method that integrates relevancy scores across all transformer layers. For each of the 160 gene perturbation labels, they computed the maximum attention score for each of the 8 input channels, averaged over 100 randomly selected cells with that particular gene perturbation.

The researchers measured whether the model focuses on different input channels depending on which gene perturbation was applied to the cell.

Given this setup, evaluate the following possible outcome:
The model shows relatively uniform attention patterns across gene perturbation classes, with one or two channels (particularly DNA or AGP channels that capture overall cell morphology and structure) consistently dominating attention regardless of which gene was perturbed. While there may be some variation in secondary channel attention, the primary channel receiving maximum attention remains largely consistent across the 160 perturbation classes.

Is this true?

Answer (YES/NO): NO